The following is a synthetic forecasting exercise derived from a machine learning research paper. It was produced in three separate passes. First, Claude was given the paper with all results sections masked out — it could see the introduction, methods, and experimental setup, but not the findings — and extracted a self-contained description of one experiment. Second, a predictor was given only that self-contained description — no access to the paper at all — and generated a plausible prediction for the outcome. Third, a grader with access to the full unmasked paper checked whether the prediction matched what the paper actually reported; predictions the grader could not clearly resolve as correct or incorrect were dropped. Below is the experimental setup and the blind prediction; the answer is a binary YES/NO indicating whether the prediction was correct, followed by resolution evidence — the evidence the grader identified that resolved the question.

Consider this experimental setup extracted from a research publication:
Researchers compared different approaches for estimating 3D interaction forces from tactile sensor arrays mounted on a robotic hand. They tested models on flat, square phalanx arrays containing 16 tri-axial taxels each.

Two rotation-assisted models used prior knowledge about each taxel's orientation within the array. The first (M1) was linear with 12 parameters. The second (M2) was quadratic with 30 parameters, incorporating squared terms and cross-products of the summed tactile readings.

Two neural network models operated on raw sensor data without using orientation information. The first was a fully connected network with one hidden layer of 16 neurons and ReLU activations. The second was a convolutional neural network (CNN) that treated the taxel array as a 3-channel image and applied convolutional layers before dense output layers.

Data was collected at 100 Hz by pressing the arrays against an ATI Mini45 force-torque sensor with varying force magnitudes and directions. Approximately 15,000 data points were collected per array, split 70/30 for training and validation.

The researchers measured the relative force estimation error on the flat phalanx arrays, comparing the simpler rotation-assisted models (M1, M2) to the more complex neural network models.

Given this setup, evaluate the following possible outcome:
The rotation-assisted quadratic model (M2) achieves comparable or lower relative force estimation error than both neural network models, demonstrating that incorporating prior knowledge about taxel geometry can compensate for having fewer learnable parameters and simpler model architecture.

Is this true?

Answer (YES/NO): YES